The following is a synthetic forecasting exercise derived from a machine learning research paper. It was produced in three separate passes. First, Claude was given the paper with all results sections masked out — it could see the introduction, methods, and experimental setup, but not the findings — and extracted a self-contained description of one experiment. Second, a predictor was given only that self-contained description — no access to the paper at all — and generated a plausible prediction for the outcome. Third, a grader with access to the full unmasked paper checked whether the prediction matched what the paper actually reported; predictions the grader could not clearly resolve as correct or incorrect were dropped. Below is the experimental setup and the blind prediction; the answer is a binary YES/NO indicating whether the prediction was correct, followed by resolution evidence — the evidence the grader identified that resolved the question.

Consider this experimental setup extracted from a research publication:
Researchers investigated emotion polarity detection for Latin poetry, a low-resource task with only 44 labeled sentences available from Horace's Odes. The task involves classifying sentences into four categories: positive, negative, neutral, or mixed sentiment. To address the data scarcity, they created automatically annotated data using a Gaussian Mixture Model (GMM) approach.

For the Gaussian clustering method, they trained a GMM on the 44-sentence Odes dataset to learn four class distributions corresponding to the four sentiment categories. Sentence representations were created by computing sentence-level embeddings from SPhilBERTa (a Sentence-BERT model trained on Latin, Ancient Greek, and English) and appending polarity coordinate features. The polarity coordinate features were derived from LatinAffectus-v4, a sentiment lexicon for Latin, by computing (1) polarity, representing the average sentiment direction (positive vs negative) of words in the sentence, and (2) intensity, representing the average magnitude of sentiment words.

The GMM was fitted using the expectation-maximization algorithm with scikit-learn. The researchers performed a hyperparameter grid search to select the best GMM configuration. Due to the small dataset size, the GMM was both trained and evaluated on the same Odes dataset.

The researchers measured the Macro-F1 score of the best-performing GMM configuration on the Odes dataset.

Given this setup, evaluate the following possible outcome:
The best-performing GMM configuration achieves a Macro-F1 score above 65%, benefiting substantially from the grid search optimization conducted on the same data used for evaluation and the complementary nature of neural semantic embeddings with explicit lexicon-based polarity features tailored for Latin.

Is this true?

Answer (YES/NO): NO